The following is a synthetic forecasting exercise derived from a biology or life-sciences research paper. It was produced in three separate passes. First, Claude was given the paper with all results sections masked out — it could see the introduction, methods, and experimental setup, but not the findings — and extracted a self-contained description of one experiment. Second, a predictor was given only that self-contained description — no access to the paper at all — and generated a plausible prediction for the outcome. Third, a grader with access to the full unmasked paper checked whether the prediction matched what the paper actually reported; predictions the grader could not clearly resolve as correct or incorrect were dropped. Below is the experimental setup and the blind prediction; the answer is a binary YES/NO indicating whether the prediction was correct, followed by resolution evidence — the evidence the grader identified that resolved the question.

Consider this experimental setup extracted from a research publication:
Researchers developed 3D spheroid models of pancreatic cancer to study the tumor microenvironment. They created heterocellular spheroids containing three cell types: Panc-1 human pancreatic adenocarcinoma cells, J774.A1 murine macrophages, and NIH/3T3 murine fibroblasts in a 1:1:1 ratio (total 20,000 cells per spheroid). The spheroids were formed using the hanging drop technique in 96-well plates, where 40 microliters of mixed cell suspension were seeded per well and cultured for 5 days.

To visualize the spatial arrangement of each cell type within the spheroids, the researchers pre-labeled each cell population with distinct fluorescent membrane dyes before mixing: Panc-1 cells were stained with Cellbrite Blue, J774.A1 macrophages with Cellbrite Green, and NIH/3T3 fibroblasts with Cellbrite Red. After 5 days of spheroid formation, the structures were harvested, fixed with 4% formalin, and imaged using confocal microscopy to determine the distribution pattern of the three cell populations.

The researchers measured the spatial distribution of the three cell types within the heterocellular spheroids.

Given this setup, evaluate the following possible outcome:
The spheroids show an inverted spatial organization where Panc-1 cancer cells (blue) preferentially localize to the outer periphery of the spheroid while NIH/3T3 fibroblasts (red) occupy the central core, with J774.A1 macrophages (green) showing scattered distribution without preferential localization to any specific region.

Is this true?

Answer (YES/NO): NO